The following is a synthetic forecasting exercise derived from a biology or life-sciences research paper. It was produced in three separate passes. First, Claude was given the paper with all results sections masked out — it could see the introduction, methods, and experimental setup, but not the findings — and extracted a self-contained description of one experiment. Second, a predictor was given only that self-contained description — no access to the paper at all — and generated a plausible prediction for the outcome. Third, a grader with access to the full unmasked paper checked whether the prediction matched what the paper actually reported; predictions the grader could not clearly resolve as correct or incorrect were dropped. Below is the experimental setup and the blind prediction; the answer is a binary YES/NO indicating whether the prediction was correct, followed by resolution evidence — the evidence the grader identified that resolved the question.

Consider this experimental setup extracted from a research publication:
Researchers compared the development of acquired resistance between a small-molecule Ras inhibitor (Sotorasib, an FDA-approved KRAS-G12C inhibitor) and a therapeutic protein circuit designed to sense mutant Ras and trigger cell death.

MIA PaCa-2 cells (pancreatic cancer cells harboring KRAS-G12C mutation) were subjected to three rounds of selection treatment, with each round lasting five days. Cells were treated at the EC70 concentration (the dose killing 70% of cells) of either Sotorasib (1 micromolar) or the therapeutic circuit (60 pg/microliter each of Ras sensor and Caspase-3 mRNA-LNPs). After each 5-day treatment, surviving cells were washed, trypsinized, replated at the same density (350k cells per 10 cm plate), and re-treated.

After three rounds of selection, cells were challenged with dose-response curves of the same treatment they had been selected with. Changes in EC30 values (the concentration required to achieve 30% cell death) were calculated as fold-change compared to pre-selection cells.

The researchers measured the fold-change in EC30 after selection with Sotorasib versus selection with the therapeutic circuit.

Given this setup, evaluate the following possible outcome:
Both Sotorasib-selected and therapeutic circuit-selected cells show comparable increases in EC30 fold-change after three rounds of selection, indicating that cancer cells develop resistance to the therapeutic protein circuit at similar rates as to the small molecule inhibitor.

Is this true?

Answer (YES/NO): NO